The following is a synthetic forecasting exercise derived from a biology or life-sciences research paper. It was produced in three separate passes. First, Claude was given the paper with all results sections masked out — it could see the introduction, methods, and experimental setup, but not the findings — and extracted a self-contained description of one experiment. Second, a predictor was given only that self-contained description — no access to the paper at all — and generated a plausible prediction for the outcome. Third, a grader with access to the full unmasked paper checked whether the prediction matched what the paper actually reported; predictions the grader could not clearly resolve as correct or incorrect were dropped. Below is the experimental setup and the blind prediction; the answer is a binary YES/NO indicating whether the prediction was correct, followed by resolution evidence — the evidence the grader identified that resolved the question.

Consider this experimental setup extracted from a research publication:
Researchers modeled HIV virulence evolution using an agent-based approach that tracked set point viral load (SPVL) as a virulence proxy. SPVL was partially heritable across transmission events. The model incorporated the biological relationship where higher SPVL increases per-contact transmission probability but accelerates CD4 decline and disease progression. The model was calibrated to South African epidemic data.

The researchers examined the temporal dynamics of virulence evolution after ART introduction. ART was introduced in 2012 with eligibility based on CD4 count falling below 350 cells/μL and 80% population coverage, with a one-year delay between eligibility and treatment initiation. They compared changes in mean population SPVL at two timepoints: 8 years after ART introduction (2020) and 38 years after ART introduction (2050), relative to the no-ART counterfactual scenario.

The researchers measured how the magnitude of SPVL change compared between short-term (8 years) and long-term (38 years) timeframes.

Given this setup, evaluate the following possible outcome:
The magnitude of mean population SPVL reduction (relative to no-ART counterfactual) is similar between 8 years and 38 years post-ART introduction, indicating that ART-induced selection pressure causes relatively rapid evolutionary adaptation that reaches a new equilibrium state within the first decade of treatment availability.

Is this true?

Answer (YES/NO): NO